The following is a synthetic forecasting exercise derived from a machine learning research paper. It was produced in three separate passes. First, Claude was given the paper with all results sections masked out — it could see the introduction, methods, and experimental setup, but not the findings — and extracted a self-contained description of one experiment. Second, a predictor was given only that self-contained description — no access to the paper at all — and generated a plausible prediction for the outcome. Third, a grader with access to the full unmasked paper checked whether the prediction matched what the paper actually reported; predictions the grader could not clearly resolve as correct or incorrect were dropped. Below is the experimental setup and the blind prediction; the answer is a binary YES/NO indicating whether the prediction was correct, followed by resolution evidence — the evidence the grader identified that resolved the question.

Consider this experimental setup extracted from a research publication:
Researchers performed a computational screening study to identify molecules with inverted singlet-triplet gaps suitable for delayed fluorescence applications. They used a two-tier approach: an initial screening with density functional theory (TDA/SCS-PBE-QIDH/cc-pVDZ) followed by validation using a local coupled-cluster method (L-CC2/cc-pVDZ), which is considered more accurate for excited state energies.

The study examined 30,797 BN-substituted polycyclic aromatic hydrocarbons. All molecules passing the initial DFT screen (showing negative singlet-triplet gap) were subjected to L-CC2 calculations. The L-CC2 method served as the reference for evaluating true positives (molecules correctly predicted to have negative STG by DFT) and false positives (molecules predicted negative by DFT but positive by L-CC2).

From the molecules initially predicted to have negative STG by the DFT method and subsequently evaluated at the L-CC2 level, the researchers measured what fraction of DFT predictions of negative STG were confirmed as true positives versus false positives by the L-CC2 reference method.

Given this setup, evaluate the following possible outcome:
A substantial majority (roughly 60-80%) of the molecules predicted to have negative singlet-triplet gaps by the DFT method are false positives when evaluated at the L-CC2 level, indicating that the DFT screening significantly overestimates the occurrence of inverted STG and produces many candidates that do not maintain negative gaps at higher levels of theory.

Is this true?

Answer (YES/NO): NO